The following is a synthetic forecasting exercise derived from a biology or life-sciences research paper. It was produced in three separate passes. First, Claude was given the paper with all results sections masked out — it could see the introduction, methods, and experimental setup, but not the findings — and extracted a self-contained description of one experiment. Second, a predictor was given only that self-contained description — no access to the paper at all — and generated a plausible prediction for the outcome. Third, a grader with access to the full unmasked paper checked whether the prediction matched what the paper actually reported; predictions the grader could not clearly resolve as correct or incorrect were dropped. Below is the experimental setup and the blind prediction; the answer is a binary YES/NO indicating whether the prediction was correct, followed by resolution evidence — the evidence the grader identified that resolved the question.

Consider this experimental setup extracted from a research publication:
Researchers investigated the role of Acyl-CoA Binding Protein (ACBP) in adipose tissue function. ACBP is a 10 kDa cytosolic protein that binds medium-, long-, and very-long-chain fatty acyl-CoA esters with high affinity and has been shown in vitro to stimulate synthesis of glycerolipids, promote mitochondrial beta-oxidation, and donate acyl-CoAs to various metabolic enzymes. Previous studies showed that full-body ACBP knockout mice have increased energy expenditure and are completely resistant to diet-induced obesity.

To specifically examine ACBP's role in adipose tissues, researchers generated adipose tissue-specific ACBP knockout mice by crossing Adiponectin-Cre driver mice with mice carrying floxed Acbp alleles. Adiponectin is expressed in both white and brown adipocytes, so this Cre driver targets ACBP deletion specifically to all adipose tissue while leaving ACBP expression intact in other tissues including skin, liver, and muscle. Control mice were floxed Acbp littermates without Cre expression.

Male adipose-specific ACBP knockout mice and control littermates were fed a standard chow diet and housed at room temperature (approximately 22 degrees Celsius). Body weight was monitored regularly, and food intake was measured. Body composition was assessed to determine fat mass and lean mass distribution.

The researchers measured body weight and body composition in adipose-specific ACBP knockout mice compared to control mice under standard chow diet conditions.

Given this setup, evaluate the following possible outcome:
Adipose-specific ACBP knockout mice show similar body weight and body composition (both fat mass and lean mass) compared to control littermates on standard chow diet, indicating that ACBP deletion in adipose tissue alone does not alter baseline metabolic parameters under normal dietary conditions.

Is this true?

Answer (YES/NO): YES